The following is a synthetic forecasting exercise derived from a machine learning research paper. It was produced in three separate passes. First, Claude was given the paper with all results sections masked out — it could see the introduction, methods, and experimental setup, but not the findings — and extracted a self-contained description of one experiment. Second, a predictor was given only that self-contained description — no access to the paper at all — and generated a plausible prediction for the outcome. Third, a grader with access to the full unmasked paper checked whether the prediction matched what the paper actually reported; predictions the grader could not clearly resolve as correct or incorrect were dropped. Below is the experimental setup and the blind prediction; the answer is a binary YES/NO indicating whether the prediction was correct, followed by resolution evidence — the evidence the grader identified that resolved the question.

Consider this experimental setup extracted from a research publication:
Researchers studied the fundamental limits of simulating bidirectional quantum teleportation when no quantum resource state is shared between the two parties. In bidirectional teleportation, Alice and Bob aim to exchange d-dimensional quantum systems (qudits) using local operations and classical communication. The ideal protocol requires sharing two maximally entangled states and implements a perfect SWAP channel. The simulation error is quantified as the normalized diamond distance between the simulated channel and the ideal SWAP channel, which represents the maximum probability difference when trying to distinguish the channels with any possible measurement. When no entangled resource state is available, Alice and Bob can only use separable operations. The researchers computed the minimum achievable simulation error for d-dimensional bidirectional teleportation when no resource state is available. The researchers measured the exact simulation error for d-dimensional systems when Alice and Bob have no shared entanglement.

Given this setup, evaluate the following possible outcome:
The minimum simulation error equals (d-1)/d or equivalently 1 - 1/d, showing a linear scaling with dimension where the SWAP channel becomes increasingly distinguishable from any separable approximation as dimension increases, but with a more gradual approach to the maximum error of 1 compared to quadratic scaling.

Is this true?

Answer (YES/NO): NO